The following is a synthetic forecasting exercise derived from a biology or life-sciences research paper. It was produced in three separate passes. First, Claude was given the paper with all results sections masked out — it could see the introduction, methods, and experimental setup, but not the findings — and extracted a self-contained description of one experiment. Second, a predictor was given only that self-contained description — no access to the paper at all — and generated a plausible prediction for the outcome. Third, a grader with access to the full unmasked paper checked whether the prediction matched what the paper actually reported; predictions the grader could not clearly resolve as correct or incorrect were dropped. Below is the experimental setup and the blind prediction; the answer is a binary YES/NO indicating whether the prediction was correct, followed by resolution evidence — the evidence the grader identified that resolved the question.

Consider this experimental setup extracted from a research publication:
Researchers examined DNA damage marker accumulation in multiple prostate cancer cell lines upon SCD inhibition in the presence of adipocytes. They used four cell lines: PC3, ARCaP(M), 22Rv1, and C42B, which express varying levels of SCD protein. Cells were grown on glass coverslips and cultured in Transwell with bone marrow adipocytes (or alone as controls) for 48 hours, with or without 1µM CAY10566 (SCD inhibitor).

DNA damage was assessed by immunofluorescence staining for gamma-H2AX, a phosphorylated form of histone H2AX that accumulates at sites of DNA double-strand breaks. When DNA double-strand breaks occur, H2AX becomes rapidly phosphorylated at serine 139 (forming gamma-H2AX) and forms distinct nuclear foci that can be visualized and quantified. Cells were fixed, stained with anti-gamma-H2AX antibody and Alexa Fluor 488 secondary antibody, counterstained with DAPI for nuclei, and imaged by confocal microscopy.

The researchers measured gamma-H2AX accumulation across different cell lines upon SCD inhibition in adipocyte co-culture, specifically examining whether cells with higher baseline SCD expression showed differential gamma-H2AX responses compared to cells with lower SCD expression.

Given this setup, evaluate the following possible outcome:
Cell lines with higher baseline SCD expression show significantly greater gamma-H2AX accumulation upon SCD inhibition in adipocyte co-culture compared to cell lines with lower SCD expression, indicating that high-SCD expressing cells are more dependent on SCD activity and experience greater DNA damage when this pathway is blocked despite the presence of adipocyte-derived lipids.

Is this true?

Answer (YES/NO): YES